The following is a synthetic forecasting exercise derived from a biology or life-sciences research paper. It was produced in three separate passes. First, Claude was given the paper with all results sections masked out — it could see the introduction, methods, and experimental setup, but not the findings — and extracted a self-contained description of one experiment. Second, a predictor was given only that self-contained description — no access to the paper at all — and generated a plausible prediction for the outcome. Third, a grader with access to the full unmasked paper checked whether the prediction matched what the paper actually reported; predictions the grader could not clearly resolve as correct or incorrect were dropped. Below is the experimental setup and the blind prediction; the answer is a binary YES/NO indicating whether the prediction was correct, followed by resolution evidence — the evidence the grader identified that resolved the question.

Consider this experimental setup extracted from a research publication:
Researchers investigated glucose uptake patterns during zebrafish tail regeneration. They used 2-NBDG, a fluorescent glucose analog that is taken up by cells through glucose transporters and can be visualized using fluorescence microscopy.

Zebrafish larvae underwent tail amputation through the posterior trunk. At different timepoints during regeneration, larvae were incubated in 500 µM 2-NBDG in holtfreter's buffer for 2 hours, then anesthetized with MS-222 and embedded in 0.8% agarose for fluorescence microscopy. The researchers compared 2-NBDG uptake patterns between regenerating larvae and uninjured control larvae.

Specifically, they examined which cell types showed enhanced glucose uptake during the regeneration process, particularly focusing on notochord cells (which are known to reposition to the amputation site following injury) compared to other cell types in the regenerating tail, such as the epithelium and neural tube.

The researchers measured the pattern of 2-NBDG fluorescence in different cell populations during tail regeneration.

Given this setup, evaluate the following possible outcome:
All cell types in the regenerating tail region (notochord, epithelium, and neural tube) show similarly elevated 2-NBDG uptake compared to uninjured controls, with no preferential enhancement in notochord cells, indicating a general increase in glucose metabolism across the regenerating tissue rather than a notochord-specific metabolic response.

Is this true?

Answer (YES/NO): NO